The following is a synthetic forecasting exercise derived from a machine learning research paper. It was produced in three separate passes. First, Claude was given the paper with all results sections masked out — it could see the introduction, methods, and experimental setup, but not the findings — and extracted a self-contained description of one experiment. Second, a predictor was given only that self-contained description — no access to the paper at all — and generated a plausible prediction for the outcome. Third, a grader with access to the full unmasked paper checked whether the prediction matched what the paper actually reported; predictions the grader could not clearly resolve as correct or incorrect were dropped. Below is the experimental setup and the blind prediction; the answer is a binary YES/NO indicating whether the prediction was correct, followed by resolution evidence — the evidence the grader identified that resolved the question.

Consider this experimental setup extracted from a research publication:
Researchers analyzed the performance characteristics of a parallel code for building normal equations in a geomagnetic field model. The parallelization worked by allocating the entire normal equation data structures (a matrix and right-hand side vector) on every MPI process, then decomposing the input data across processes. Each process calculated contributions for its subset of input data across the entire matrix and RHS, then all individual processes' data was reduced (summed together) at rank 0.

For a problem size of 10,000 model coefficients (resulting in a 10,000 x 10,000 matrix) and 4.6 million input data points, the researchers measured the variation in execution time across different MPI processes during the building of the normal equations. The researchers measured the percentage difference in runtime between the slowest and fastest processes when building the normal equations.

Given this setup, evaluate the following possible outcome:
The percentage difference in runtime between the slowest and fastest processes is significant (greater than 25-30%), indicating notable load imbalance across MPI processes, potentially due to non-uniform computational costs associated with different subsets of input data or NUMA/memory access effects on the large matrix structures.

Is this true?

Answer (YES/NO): YES